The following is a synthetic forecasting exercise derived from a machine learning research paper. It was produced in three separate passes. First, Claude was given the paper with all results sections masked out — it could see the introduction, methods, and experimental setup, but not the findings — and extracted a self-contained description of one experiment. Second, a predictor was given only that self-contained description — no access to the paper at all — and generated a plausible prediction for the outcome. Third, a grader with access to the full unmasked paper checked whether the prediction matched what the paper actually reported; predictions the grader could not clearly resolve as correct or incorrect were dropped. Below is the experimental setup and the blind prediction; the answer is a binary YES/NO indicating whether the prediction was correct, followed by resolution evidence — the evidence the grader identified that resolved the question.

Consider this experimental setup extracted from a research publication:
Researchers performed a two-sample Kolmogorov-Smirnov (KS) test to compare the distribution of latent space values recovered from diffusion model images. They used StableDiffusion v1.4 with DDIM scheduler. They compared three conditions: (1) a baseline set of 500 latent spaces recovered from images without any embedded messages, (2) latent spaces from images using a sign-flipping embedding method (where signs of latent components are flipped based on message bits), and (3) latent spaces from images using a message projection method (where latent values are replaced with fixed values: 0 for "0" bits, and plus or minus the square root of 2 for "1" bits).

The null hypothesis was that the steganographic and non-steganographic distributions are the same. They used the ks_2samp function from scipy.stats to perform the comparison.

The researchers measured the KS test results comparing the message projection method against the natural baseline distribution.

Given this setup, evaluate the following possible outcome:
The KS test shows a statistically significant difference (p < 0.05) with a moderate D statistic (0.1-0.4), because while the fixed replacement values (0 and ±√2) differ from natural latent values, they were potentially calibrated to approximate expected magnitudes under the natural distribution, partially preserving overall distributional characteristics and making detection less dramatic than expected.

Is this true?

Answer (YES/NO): NO